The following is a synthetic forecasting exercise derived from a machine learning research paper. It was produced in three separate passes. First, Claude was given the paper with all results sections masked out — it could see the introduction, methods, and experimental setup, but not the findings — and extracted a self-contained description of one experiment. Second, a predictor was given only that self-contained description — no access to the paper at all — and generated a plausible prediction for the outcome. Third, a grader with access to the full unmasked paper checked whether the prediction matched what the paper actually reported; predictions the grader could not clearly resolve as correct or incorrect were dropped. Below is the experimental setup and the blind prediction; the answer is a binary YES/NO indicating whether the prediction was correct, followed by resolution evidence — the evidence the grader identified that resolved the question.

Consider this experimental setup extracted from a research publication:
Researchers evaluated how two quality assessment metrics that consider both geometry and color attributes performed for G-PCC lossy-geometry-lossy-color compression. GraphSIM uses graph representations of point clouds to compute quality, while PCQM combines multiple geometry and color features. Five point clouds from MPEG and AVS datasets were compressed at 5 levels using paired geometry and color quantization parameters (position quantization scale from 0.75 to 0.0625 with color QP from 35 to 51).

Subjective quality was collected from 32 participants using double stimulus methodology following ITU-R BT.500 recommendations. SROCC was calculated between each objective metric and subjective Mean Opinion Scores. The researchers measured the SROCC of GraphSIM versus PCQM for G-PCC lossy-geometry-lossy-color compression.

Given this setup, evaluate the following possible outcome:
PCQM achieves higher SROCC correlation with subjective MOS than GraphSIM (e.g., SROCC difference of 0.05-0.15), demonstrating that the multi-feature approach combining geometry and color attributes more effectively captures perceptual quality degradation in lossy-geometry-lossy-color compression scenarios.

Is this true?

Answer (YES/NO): NO